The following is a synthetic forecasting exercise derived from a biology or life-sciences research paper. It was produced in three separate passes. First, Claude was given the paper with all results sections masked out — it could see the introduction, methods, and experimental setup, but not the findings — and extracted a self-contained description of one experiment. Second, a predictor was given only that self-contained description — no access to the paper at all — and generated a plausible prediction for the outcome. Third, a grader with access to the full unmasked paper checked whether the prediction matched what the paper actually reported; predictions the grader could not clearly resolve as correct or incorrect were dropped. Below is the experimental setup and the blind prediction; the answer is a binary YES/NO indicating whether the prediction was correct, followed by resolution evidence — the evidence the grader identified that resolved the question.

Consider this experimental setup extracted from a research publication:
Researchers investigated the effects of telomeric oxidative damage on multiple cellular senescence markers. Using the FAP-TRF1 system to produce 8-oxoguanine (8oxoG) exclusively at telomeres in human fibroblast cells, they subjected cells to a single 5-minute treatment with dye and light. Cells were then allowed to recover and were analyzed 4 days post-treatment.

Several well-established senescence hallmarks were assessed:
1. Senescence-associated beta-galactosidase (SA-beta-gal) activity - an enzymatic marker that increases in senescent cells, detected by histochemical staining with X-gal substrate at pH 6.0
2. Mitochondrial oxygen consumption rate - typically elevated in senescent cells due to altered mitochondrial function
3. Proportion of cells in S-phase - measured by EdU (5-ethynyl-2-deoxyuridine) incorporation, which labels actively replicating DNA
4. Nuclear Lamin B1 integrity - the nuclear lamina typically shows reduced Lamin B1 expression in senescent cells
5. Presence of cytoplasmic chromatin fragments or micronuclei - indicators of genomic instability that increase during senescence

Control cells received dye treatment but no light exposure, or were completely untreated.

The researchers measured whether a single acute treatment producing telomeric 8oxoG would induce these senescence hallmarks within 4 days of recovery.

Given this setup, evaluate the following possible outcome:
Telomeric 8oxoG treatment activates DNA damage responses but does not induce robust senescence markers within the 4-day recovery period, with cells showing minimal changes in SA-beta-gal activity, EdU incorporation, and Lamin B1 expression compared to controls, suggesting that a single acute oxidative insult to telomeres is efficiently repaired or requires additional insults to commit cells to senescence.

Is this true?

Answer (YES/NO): NO